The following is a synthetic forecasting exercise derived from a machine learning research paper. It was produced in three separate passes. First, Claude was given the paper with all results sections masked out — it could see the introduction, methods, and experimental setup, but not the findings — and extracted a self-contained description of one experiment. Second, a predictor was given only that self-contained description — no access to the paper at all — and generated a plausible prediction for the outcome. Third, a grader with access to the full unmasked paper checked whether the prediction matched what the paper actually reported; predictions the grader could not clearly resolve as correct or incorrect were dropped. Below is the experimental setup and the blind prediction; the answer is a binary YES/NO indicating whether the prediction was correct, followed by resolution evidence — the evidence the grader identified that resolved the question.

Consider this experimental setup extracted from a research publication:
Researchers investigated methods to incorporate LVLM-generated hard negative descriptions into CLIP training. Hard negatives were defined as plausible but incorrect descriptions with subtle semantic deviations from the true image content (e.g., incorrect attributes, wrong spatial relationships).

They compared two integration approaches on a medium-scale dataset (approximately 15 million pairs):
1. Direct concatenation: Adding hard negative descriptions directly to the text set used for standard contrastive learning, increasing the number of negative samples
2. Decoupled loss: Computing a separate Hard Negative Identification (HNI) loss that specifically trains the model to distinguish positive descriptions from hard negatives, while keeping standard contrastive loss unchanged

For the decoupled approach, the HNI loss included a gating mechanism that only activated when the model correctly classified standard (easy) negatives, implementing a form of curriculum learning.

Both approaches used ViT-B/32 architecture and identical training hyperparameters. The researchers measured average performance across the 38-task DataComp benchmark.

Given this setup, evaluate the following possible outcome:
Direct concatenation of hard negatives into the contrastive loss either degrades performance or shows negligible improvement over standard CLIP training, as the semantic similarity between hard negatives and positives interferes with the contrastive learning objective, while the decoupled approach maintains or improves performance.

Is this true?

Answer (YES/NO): YES